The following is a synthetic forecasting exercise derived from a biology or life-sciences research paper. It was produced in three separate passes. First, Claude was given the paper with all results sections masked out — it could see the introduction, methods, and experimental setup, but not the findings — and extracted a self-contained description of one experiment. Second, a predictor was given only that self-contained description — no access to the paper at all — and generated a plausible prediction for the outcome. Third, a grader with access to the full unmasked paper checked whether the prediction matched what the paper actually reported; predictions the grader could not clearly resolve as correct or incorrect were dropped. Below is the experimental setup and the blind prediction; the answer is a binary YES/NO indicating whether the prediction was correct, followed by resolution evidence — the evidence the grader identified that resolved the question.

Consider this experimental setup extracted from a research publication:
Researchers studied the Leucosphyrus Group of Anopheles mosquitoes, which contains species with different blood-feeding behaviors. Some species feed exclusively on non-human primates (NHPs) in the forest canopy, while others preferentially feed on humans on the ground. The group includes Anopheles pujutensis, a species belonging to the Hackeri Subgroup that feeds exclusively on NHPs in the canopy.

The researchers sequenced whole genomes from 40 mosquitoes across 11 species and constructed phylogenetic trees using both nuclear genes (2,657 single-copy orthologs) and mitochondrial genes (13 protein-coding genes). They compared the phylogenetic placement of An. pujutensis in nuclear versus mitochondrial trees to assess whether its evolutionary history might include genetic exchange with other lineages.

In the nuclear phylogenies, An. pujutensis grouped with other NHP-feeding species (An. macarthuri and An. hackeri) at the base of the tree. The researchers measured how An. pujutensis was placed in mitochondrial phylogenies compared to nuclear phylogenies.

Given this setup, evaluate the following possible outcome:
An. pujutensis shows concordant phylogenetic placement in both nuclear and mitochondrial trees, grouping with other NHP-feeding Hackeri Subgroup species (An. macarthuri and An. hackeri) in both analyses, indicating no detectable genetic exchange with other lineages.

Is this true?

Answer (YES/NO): NO